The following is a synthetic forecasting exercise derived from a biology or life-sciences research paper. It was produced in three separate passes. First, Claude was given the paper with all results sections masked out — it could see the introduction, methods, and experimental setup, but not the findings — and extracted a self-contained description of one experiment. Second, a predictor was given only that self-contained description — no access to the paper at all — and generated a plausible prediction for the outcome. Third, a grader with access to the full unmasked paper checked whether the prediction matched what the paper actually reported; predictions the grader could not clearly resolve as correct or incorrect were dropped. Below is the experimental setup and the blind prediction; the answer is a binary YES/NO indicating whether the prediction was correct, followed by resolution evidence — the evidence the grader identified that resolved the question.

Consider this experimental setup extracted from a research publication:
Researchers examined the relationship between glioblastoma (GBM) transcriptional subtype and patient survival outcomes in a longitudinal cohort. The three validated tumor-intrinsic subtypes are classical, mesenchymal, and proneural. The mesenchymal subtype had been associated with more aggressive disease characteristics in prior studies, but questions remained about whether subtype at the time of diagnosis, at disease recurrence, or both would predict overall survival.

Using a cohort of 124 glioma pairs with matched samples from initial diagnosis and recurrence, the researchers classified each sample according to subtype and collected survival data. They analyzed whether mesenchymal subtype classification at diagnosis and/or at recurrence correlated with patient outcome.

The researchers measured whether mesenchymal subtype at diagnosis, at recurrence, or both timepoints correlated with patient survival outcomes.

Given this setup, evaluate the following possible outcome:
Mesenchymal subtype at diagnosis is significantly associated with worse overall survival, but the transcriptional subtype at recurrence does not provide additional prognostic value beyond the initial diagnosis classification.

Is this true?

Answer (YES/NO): NO